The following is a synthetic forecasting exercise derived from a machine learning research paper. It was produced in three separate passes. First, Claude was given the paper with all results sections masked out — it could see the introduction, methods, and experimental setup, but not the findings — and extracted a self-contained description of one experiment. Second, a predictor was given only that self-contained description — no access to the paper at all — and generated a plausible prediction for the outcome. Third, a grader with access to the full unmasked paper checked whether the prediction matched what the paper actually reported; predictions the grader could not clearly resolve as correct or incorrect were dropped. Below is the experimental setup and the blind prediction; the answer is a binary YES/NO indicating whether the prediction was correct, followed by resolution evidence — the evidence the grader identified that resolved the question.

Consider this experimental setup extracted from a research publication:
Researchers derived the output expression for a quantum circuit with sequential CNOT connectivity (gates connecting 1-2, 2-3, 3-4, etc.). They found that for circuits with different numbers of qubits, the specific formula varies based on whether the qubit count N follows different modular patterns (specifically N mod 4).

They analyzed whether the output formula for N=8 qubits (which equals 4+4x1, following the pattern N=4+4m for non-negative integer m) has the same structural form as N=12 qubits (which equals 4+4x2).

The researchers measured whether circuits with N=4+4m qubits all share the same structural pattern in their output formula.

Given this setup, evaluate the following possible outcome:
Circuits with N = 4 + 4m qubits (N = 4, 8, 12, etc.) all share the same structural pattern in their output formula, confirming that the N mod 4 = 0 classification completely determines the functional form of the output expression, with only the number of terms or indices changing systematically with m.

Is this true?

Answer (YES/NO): YES